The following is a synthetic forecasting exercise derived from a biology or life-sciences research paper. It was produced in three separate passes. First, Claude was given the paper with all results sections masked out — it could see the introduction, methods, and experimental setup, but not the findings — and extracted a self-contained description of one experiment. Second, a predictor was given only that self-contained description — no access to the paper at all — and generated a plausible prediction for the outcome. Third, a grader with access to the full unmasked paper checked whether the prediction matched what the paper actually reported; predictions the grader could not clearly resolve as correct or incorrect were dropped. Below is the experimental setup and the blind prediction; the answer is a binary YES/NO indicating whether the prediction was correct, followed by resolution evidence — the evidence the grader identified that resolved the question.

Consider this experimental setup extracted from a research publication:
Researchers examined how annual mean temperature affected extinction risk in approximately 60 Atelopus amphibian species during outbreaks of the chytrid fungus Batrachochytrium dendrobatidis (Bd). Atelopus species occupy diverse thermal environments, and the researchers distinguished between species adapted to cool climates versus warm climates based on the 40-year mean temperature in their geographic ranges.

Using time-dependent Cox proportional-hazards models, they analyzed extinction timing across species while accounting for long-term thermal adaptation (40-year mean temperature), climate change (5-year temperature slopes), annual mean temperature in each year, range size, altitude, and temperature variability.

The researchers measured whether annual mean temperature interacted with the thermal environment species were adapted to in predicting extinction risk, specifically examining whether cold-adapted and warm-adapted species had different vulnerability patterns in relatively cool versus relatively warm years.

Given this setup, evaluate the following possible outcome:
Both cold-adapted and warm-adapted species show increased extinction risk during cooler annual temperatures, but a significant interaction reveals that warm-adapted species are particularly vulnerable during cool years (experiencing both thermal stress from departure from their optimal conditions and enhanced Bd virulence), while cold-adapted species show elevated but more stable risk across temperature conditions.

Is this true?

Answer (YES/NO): NO